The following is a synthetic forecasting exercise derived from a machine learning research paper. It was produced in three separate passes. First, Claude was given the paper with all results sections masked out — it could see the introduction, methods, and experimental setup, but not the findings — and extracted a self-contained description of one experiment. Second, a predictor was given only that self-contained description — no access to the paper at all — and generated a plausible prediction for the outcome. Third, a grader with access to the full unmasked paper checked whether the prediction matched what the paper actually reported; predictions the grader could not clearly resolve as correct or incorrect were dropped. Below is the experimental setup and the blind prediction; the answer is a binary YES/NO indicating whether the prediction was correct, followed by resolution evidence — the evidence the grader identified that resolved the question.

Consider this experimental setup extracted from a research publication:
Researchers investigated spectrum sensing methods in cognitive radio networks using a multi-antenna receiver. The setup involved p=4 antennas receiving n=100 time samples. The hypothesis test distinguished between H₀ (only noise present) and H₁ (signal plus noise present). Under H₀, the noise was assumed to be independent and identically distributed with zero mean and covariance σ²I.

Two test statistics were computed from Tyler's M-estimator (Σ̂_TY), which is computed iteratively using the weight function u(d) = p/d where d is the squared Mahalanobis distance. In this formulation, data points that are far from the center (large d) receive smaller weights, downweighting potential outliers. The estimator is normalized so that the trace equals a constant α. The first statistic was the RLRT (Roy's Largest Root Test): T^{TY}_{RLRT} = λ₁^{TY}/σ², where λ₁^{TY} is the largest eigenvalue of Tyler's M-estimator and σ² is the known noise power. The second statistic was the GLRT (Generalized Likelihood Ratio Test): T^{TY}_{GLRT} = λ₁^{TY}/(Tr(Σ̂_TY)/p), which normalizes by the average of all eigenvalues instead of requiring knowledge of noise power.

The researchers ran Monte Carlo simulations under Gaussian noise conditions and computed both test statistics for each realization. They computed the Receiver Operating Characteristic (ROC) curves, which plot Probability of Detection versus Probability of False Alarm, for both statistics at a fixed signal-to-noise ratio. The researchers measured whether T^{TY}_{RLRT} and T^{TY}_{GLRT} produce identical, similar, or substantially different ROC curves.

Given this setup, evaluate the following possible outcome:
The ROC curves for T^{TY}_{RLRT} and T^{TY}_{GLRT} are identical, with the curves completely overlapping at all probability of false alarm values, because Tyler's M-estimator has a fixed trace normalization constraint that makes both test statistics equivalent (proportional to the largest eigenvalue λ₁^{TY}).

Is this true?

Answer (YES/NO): YES